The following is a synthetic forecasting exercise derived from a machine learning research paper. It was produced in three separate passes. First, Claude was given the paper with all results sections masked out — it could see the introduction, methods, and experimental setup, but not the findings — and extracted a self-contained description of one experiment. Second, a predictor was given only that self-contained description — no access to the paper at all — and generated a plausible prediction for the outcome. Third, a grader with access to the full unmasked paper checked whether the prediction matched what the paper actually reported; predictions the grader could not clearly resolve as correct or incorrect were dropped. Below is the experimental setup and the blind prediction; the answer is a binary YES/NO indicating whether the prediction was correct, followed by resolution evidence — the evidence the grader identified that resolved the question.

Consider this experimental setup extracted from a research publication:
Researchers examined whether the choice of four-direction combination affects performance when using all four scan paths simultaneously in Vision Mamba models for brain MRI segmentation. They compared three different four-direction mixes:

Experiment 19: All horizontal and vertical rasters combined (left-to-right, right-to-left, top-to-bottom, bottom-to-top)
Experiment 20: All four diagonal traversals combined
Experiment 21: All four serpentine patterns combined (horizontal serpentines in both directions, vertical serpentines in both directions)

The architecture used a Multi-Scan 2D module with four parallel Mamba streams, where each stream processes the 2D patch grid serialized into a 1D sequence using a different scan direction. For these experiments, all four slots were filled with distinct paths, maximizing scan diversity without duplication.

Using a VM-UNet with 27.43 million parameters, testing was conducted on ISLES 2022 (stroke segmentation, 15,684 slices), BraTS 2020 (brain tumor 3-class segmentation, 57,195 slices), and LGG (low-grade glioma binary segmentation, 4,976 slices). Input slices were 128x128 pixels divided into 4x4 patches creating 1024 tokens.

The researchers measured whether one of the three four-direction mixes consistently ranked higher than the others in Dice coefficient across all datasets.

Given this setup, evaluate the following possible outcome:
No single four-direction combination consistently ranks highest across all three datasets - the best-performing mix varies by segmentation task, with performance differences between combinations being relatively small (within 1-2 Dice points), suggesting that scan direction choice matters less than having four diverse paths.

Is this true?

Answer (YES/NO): NO